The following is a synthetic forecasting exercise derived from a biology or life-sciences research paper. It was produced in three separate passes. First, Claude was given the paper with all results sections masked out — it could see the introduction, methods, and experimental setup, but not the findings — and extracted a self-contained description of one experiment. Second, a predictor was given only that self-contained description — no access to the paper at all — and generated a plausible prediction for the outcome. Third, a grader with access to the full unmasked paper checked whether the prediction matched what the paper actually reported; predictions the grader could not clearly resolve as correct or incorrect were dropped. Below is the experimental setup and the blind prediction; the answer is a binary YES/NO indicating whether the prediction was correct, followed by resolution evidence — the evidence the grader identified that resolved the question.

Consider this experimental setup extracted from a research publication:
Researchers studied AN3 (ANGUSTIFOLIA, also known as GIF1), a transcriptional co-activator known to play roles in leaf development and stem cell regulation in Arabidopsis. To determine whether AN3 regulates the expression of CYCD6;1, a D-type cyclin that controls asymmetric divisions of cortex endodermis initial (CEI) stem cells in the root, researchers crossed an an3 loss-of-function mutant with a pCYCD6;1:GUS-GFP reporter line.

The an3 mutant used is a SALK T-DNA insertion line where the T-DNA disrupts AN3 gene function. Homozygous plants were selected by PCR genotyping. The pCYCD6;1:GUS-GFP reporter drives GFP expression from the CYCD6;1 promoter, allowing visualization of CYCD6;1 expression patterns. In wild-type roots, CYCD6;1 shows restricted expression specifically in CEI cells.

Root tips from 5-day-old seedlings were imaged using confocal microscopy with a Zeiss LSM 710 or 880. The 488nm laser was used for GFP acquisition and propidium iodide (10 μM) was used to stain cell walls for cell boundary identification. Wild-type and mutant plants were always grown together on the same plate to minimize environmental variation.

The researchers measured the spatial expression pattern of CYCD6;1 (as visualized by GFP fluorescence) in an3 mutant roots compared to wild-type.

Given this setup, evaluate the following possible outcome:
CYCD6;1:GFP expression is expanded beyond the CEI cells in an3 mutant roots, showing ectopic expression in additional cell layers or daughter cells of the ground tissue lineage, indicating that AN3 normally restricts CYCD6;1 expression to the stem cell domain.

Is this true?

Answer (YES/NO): YES